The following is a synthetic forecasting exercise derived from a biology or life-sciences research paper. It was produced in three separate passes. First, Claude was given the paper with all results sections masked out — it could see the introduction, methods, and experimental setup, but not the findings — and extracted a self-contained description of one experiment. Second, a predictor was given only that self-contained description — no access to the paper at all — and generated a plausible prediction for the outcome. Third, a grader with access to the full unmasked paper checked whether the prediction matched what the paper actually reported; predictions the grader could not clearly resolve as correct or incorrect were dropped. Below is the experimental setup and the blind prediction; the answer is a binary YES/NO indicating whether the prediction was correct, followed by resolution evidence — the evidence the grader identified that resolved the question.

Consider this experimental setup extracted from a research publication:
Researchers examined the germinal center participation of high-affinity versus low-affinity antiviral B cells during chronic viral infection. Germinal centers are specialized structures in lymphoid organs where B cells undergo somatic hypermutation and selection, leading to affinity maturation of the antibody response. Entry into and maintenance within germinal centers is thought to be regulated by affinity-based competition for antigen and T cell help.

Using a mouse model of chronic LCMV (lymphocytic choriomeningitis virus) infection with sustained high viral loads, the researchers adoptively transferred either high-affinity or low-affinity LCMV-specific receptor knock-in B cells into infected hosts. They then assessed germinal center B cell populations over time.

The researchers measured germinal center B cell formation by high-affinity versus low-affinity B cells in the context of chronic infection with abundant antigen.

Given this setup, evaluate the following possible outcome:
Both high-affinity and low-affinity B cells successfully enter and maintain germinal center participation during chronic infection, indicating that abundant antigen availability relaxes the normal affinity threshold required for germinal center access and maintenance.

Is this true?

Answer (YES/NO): NO